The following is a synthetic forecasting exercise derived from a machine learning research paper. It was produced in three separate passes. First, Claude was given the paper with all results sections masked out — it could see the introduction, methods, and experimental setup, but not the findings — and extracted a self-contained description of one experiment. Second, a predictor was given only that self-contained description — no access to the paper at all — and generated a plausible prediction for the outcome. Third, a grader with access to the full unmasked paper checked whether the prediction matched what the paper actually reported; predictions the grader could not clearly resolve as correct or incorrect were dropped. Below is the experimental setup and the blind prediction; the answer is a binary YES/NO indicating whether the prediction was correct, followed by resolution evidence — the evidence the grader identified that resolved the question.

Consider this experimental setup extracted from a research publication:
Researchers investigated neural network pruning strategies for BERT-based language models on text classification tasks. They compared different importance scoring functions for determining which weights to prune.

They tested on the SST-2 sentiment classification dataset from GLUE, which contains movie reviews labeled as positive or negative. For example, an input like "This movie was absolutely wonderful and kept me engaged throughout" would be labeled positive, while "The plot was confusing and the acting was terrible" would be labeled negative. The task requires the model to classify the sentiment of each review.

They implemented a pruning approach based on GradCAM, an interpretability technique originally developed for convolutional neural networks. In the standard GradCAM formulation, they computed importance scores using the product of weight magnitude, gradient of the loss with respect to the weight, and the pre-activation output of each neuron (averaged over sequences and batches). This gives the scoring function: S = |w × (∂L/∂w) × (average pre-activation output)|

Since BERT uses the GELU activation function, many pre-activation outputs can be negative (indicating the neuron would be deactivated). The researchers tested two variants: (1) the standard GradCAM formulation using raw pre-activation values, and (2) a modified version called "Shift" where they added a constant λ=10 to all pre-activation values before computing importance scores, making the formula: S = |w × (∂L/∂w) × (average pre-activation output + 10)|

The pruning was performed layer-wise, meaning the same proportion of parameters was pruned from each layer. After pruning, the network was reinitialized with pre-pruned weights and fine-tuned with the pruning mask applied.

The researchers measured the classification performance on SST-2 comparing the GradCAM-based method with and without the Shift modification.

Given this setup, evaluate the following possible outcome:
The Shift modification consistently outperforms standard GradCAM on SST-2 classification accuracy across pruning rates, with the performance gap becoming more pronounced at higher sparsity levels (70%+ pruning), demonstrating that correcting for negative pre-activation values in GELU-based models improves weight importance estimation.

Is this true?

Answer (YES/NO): NO